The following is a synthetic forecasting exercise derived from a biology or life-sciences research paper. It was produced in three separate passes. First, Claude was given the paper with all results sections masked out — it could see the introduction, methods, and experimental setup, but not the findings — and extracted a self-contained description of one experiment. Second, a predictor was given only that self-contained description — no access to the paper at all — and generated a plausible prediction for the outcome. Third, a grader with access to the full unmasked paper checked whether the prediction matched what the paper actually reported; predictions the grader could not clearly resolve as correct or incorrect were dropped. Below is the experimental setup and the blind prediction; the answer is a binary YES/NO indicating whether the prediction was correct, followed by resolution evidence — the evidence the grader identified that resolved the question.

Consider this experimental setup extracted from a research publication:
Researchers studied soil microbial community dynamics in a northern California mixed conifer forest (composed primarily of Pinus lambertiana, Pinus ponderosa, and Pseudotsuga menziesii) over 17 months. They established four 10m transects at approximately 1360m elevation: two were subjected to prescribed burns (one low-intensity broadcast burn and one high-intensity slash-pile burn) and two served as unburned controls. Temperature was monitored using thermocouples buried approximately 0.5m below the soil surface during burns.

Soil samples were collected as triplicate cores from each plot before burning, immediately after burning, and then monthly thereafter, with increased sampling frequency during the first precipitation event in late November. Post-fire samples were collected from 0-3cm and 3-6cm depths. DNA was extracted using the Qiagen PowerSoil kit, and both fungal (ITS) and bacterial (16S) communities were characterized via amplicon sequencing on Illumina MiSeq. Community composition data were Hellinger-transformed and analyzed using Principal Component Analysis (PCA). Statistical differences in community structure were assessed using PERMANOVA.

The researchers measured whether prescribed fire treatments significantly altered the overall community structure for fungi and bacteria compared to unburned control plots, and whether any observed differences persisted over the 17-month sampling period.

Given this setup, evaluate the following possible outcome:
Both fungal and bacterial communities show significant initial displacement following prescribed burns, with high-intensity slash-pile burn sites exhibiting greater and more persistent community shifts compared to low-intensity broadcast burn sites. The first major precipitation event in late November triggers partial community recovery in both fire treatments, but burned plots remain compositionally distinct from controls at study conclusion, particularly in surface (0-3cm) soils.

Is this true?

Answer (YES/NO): NO